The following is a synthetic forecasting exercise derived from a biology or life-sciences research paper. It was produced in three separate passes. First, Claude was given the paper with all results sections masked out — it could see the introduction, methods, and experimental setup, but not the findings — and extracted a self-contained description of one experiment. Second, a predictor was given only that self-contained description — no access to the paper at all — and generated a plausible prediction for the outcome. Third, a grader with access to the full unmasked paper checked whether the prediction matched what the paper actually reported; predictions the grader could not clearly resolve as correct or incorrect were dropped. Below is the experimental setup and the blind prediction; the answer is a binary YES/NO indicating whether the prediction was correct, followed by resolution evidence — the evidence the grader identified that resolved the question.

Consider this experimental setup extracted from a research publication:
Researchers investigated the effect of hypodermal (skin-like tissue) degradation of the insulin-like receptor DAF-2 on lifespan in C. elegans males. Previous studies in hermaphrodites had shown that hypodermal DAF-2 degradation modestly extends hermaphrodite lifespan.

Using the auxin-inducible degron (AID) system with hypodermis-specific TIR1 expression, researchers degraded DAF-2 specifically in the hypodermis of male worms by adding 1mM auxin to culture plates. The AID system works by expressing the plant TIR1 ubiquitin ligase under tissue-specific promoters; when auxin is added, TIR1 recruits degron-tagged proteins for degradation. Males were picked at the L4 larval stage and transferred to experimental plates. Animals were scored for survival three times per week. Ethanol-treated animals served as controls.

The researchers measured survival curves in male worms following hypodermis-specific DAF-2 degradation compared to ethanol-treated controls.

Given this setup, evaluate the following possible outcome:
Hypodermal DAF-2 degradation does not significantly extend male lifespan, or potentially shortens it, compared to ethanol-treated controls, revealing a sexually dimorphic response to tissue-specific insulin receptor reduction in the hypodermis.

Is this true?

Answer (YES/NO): YES